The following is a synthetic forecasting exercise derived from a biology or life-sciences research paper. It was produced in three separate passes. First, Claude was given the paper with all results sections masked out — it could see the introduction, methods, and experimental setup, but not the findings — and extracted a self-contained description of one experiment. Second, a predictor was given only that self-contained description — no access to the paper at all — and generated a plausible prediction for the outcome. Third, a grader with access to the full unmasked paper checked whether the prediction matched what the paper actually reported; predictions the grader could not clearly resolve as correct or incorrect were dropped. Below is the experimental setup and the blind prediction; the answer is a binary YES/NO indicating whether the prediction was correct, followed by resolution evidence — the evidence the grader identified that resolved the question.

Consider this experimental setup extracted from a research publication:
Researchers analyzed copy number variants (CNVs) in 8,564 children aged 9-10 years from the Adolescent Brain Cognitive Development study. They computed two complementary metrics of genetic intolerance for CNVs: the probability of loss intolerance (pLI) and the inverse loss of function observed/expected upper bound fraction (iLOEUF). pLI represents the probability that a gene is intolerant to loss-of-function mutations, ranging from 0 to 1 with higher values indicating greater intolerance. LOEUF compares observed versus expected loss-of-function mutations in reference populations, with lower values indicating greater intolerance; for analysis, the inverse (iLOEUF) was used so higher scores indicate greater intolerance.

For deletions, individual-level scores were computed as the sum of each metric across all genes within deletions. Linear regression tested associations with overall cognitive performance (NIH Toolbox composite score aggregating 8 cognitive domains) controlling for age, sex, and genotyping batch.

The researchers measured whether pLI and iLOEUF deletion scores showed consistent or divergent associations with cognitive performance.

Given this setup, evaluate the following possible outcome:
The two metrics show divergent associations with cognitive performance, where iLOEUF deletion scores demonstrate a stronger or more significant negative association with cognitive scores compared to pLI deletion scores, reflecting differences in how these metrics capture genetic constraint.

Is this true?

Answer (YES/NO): NO